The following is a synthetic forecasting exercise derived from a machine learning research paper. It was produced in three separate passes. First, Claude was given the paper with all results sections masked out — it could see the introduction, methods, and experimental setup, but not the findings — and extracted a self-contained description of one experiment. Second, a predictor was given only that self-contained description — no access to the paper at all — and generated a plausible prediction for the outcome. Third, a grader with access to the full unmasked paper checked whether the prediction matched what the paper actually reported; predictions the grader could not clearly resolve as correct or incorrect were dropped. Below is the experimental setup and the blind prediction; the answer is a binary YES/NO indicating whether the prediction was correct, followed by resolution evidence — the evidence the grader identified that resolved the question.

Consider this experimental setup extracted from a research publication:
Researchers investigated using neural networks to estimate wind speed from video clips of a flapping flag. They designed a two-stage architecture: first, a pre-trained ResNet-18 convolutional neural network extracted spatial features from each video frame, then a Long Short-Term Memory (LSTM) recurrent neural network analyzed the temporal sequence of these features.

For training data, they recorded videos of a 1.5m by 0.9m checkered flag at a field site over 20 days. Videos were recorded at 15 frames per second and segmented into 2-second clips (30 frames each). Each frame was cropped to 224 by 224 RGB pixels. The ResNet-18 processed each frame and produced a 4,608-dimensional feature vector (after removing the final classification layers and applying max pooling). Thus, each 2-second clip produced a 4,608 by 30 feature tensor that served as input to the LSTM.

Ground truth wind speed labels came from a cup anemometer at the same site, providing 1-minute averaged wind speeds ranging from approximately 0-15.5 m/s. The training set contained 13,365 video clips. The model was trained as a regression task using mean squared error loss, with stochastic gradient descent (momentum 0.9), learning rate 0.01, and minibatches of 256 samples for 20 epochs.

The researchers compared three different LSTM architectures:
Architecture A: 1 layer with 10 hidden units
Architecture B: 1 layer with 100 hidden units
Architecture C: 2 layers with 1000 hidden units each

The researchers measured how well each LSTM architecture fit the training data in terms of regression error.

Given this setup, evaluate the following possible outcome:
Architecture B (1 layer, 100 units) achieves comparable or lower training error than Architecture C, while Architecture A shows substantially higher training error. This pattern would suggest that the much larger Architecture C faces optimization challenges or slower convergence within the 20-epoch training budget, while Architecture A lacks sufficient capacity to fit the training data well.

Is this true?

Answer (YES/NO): NO